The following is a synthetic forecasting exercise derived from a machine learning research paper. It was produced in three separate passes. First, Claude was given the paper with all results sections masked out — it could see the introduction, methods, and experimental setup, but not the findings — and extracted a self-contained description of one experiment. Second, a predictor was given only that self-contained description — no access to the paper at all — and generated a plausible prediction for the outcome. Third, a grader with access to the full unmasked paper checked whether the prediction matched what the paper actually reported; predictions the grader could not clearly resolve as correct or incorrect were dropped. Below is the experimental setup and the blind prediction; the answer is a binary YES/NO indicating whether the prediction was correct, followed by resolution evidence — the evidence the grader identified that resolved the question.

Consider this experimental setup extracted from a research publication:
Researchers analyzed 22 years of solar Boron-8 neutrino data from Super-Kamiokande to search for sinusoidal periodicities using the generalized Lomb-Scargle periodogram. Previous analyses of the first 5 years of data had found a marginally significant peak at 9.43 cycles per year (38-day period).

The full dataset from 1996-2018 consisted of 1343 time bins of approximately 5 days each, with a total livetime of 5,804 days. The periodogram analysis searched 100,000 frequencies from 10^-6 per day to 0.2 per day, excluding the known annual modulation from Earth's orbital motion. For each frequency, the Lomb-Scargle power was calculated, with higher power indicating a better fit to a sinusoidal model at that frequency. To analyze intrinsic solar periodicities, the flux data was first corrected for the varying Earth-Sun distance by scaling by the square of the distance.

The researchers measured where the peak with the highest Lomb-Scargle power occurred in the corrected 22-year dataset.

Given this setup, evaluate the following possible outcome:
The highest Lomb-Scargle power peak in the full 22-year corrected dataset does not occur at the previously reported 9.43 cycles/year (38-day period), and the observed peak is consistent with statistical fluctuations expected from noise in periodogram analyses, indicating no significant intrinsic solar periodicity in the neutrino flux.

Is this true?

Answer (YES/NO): NO